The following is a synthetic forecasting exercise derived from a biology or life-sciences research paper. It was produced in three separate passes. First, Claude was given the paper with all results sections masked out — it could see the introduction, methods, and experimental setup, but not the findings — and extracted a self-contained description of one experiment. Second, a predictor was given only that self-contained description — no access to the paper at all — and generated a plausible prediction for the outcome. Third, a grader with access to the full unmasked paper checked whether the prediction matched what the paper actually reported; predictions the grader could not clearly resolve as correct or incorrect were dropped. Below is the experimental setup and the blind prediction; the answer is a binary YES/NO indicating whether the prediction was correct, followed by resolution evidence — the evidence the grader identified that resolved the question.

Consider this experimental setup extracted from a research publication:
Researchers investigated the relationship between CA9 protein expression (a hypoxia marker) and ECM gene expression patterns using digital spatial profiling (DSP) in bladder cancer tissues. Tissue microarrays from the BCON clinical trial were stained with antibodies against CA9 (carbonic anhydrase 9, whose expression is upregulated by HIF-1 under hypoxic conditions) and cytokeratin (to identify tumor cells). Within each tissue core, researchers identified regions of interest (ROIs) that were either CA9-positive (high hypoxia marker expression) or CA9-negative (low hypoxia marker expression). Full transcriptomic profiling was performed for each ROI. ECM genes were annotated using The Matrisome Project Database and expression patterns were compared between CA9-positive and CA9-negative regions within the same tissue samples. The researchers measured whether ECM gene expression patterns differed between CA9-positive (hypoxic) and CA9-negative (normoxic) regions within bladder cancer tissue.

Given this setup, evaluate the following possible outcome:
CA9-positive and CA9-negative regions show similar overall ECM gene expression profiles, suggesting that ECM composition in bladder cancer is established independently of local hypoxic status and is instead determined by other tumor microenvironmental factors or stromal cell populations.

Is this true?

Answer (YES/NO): NO